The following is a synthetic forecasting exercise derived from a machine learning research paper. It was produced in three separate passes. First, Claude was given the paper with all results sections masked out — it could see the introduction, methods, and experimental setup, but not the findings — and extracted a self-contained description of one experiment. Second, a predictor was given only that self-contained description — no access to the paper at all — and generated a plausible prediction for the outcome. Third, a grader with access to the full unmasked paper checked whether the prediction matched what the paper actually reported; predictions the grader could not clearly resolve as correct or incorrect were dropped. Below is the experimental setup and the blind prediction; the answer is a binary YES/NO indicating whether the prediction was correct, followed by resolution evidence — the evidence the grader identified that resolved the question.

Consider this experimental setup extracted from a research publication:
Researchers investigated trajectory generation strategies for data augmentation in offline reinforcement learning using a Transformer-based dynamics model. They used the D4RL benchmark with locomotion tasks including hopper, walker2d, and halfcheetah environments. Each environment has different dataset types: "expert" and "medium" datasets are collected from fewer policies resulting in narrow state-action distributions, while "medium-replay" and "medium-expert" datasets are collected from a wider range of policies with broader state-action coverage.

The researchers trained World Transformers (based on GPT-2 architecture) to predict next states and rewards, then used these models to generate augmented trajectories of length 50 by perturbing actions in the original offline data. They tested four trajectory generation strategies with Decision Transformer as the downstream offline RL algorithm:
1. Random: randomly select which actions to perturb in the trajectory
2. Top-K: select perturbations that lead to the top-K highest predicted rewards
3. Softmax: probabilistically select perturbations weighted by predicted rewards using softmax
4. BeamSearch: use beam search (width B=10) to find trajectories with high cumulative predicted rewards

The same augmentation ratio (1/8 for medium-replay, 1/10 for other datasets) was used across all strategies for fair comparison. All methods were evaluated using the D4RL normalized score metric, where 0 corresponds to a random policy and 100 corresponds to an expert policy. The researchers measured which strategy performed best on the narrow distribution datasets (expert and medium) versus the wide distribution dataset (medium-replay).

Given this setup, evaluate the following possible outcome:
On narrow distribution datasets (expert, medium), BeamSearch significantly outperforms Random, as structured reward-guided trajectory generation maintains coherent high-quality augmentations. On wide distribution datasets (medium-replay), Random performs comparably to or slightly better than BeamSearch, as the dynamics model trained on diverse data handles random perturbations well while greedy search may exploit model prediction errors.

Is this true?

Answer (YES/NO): NO